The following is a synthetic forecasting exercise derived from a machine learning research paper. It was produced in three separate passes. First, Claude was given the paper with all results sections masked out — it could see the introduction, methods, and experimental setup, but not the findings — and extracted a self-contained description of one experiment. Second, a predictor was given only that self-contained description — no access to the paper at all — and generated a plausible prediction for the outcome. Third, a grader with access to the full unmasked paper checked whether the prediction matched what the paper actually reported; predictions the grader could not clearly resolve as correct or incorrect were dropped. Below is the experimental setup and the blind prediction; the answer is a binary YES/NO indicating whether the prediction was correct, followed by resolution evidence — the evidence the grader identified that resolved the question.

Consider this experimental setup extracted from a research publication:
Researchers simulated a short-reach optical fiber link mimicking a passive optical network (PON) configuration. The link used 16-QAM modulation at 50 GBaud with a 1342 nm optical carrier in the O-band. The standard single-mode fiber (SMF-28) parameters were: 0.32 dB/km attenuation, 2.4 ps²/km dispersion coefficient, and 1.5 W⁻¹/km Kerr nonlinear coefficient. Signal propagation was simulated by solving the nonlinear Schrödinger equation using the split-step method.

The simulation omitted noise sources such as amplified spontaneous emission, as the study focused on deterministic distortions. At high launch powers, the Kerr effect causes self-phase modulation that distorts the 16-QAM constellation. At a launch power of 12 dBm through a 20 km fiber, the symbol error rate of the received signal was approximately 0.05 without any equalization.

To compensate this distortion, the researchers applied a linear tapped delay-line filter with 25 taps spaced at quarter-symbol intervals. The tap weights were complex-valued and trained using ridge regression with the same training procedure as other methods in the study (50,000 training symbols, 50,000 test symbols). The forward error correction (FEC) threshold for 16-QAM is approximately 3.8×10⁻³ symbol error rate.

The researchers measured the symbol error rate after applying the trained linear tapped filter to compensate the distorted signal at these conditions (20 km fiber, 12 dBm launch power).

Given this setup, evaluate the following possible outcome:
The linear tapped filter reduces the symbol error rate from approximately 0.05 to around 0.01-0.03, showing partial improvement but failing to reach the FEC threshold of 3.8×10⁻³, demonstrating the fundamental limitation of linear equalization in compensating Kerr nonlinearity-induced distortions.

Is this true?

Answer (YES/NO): YES